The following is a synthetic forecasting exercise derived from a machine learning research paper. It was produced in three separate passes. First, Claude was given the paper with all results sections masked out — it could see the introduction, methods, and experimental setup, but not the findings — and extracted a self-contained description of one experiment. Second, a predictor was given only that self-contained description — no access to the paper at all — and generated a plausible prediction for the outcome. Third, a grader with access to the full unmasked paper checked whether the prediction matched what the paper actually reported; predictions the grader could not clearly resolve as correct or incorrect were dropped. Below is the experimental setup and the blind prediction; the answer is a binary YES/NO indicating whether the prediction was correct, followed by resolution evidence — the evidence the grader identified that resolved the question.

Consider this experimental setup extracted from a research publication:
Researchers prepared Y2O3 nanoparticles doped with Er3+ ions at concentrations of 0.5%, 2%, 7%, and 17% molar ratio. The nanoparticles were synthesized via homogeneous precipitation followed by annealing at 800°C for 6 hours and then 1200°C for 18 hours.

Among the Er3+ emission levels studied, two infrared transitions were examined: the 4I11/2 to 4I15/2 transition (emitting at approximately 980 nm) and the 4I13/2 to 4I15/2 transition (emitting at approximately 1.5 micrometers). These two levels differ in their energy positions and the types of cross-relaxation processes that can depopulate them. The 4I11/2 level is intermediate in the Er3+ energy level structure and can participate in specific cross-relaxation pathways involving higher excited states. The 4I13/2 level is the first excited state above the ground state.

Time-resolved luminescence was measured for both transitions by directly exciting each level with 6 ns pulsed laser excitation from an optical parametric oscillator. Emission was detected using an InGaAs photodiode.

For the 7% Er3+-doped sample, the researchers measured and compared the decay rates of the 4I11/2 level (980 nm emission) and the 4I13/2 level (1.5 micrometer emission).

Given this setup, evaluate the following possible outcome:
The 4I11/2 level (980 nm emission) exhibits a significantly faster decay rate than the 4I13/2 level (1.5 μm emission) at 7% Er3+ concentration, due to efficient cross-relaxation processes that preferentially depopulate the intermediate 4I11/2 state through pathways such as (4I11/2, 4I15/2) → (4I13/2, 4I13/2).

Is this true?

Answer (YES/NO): NO